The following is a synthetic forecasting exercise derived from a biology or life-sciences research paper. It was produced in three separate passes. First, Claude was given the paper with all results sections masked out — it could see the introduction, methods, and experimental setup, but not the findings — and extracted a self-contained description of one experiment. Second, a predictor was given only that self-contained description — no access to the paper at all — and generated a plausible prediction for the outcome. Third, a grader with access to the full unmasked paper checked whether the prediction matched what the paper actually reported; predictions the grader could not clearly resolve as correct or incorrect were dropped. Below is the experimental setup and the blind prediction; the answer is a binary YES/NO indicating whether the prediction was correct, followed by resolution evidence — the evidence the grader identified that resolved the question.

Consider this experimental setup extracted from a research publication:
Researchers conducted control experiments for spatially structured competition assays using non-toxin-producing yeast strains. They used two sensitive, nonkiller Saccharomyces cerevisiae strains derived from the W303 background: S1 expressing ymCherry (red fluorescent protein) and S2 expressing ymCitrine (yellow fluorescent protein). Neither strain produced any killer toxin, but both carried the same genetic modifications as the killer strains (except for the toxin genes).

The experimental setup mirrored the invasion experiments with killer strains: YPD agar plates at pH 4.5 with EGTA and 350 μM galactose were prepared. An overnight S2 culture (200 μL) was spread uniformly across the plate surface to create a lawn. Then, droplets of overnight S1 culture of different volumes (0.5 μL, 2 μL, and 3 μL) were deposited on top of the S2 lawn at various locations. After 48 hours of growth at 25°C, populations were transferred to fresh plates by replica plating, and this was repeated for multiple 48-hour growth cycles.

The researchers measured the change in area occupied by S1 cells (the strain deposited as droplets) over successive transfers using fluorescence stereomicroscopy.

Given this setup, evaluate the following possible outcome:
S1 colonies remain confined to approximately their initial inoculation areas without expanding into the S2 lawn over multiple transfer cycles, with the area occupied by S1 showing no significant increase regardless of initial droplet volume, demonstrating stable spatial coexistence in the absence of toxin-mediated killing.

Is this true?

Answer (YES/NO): YES